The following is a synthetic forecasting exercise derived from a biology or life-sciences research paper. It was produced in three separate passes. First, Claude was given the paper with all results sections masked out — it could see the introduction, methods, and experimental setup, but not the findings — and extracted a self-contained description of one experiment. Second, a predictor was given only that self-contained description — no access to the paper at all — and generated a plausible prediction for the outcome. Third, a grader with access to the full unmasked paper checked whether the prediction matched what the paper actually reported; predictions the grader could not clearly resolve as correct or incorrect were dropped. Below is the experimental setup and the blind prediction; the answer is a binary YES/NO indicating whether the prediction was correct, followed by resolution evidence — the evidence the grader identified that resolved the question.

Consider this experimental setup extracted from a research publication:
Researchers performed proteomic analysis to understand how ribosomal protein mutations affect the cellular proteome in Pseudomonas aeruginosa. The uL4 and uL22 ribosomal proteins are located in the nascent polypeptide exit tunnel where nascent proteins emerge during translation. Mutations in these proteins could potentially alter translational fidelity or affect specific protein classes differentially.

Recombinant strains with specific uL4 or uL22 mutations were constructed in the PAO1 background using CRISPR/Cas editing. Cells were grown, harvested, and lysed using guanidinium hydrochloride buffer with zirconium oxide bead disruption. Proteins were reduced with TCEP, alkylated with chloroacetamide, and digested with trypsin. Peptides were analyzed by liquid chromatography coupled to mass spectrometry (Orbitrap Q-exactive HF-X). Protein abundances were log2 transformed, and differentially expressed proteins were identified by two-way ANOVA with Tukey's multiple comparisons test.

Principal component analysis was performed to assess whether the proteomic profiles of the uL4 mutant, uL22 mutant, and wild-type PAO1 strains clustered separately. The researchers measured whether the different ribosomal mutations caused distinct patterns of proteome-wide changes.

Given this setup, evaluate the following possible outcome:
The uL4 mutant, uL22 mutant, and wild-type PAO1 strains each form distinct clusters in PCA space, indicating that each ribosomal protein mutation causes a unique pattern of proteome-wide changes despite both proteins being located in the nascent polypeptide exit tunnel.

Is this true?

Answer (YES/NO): NO